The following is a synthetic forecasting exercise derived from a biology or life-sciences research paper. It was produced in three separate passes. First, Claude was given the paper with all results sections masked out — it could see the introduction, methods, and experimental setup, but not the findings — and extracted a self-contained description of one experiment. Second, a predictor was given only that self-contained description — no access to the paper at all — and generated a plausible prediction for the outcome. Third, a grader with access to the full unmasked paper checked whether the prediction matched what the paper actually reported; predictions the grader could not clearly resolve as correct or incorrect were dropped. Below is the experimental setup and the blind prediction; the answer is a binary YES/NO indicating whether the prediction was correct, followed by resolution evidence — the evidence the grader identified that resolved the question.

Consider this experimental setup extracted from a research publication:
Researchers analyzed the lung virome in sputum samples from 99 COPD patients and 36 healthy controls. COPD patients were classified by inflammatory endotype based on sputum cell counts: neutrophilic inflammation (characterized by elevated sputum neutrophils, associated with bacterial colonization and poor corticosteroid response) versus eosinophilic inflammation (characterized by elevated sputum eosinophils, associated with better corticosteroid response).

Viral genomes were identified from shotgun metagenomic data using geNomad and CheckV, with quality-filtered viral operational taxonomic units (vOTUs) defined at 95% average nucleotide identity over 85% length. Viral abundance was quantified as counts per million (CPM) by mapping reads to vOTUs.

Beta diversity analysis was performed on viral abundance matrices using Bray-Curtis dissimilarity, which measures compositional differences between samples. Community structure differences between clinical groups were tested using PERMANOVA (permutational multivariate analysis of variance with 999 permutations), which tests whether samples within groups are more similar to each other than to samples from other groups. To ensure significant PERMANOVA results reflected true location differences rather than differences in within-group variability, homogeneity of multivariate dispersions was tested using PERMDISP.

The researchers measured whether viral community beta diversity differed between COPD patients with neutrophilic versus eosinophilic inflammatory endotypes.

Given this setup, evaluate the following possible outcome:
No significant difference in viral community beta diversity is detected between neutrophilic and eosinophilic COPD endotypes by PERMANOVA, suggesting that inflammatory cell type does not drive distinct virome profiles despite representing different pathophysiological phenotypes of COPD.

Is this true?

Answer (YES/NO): YES